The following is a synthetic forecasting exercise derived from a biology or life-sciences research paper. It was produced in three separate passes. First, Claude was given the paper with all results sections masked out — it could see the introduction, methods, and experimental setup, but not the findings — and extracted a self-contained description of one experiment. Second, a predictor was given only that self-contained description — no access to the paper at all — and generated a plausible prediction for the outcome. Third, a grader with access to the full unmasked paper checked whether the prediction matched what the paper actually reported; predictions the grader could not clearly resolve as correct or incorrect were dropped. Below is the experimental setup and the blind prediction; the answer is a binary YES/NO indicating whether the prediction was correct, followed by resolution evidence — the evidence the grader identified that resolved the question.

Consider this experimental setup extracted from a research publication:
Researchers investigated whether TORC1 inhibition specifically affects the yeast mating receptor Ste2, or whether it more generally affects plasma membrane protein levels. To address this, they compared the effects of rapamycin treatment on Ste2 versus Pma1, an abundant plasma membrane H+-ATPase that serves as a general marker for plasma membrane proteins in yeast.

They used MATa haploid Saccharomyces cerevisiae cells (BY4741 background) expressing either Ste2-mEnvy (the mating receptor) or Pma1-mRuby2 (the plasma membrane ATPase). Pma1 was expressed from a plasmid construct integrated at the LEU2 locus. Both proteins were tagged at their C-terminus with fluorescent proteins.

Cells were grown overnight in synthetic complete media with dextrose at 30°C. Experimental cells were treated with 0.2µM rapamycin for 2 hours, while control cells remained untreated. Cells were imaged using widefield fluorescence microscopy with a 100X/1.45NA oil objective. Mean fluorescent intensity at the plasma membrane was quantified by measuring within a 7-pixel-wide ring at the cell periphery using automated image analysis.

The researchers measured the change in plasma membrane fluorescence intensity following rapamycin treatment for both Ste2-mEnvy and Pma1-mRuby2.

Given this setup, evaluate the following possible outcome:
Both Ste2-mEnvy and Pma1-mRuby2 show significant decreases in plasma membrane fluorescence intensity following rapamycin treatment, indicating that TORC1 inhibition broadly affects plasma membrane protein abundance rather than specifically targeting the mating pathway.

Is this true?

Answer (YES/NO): NO